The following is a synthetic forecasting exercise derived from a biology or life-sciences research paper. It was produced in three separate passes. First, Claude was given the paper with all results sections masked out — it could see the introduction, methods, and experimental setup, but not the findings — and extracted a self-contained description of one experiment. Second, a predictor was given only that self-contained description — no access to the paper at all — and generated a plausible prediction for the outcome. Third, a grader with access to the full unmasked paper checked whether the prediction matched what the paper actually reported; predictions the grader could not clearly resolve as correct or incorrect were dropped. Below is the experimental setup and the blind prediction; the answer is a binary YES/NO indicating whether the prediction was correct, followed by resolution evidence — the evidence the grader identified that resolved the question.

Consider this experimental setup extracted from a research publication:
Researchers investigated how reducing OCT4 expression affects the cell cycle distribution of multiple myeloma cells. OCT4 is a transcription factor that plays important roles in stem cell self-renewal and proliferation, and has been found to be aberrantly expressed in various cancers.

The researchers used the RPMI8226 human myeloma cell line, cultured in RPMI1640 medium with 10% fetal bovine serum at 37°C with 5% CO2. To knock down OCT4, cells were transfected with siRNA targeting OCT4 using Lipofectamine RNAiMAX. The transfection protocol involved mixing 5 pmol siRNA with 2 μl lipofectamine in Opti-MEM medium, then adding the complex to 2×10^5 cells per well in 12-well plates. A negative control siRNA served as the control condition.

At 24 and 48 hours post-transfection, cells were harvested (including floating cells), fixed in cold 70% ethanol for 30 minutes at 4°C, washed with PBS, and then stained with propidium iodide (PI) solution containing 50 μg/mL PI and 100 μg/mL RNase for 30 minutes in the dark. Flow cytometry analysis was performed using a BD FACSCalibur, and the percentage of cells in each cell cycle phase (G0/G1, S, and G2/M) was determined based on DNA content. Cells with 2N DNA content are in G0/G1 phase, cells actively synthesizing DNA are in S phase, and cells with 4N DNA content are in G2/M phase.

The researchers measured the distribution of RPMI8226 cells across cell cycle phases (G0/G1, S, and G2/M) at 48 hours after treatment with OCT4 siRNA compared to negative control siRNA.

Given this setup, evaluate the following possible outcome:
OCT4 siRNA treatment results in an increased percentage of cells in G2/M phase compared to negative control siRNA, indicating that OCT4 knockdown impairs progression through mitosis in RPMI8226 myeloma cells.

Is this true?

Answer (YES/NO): NO